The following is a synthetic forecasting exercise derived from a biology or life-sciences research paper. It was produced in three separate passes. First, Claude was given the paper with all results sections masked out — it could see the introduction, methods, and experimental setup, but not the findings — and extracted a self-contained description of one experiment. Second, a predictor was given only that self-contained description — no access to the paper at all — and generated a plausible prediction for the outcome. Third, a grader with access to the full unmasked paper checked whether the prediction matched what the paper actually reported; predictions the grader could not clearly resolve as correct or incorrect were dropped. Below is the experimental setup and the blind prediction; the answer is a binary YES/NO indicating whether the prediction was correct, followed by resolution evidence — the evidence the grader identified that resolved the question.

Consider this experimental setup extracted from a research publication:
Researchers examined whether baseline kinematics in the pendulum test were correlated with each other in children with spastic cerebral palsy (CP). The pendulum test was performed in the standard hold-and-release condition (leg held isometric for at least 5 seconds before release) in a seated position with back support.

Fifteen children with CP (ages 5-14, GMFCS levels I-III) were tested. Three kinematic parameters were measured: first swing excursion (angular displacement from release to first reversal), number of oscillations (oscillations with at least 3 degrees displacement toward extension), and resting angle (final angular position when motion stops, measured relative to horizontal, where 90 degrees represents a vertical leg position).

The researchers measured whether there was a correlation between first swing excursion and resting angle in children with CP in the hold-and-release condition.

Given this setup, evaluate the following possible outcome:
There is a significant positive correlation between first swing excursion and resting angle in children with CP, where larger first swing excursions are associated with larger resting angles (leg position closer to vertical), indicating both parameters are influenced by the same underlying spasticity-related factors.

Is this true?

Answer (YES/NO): NO